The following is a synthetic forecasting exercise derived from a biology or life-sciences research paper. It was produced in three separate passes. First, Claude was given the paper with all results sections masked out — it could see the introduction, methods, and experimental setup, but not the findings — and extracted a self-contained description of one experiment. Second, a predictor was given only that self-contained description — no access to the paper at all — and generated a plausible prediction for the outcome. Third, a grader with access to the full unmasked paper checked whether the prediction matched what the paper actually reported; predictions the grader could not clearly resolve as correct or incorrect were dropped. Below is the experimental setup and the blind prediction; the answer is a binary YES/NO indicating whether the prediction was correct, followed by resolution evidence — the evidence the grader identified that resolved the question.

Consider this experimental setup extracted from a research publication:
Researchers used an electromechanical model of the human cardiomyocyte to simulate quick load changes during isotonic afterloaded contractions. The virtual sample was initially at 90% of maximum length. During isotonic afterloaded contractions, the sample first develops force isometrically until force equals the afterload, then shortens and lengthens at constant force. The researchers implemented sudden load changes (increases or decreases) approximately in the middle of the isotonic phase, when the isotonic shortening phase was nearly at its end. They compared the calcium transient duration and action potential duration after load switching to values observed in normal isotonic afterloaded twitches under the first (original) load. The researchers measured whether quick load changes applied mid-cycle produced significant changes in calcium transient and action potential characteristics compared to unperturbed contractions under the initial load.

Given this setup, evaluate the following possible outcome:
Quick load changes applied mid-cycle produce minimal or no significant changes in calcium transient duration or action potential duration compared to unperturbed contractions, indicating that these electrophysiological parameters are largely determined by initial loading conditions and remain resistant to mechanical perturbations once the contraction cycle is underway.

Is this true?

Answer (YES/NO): YES